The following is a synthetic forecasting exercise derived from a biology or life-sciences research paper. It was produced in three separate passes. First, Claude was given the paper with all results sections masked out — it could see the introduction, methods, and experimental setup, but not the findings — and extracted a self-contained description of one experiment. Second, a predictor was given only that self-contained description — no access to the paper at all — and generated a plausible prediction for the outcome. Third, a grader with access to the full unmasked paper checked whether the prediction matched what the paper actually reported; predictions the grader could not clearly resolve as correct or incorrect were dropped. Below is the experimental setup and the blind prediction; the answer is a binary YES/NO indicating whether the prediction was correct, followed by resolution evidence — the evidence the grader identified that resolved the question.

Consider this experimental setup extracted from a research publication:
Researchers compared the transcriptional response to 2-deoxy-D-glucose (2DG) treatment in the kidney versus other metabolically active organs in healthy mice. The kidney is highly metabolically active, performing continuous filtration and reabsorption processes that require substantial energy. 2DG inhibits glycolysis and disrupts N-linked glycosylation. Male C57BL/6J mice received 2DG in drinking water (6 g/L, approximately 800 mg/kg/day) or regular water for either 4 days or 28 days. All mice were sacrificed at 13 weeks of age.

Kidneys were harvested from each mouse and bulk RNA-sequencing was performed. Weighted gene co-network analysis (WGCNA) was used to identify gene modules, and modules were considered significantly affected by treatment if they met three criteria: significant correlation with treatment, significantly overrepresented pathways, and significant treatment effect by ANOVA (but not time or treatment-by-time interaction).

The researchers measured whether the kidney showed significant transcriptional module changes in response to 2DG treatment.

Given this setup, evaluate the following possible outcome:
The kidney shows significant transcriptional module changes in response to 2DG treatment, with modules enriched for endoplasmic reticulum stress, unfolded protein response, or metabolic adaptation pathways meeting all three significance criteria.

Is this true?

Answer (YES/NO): NO